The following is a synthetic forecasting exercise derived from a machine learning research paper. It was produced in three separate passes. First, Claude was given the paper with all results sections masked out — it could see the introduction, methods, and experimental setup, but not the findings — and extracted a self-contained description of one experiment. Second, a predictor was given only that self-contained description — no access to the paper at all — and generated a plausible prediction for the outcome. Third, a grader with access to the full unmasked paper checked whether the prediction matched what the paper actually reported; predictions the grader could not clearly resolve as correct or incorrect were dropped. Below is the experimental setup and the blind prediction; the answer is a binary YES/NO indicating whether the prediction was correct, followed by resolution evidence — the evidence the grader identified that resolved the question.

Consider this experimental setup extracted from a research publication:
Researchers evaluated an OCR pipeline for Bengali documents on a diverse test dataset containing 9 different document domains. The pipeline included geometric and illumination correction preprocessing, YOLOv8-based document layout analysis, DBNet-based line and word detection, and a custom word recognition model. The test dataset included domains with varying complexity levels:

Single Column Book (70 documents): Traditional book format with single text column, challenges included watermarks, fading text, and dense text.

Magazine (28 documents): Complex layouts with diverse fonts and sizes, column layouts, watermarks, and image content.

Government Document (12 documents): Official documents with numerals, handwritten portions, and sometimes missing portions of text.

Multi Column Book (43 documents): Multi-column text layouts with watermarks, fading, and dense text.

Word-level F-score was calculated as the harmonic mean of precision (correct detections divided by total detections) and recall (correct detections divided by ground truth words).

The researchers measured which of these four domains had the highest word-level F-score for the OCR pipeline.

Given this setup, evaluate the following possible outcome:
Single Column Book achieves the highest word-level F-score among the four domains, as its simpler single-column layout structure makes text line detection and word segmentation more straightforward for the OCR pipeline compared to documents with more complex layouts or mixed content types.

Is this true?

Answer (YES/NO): YES